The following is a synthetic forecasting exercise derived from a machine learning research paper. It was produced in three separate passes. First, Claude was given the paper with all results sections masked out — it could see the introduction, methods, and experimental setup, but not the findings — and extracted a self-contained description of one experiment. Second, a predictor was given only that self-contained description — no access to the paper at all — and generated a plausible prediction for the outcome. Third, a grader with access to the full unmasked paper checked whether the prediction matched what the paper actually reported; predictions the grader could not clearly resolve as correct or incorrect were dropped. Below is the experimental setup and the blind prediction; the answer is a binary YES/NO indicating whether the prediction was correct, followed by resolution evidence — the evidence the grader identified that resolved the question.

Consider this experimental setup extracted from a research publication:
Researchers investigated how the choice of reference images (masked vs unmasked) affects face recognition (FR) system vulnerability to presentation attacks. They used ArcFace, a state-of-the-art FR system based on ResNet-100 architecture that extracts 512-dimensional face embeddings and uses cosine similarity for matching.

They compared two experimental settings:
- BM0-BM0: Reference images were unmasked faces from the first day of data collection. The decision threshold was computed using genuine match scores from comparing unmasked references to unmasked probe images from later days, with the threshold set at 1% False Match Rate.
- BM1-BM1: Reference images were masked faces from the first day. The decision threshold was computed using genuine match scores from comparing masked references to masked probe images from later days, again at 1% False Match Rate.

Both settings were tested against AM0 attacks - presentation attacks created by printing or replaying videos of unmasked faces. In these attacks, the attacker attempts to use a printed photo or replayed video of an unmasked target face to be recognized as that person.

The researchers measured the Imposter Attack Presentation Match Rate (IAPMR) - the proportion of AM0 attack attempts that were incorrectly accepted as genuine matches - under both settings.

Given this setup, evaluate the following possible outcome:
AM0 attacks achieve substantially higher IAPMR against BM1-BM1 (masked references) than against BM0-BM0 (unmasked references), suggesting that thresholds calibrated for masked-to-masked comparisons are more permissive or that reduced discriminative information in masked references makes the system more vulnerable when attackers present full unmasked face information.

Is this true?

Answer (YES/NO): NO